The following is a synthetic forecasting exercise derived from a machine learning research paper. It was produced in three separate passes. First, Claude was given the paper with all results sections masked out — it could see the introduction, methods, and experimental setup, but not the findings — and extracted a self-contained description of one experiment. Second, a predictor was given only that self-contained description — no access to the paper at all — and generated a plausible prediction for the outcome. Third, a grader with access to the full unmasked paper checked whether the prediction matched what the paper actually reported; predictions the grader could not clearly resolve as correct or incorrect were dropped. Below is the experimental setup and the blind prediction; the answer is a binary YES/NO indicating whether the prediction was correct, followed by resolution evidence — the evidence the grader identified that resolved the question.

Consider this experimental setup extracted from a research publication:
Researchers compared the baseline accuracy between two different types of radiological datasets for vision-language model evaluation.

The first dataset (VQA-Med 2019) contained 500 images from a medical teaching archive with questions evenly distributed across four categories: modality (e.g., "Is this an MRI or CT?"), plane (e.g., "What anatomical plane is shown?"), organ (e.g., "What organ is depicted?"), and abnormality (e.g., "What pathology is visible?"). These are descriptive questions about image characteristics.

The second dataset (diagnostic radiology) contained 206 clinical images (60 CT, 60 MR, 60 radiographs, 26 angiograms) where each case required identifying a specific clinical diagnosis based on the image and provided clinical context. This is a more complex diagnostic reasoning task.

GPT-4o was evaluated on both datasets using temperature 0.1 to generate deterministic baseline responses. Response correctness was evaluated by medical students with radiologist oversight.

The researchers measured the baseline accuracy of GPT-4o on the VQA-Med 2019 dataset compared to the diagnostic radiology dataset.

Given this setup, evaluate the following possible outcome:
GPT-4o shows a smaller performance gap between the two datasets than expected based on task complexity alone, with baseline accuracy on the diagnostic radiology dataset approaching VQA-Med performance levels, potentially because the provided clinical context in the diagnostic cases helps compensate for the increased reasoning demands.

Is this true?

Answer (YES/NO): NO